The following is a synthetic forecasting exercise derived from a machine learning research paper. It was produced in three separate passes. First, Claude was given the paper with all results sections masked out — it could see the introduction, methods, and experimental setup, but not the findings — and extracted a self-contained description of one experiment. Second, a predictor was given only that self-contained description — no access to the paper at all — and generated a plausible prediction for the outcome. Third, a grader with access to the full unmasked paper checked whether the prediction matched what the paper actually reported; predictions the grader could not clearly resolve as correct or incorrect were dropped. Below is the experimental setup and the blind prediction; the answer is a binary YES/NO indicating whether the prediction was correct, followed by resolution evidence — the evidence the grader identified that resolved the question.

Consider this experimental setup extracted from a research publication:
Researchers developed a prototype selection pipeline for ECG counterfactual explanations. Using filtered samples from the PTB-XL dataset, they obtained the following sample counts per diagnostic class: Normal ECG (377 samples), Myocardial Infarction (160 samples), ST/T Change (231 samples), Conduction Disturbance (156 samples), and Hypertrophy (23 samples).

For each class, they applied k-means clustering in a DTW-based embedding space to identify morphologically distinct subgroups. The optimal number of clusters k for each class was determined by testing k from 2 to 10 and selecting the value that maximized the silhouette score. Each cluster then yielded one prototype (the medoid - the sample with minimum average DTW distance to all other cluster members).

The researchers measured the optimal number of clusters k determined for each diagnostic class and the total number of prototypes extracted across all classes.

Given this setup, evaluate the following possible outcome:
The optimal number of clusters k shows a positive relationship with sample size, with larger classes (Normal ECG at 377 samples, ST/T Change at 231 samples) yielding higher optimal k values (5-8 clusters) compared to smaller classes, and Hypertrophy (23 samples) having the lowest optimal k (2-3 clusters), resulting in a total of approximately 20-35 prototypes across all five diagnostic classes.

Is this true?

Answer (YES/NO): NO